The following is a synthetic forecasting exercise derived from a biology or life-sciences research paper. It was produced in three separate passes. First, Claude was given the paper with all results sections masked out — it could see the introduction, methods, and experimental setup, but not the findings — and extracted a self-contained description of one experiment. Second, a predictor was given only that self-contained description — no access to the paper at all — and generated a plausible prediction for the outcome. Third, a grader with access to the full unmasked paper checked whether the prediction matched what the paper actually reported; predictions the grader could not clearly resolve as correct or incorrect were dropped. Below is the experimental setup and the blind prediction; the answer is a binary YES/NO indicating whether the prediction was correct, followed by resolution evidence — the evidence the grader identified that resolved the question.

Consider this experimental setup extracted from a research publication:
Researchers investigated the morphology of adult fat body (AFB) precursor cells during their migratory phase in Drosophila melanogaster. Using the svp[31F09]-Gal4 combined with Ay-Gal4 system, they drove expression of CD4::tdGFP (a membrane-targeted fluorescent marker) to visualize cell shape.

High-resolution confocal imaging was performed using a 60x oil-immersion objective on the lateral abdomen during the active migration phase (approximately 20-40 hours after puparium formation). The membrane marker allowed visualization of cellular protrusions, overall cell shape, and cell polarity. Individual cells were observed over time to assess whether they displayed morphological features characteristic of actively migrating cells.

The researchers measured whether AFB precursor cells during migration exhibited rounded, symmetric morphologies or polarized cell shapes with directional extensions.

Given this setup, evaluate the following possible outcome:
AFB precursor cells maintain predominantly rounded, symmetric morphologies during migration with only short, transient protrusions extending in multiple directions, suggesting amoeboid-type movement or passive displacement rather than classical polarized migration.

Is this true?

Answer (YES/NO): NO